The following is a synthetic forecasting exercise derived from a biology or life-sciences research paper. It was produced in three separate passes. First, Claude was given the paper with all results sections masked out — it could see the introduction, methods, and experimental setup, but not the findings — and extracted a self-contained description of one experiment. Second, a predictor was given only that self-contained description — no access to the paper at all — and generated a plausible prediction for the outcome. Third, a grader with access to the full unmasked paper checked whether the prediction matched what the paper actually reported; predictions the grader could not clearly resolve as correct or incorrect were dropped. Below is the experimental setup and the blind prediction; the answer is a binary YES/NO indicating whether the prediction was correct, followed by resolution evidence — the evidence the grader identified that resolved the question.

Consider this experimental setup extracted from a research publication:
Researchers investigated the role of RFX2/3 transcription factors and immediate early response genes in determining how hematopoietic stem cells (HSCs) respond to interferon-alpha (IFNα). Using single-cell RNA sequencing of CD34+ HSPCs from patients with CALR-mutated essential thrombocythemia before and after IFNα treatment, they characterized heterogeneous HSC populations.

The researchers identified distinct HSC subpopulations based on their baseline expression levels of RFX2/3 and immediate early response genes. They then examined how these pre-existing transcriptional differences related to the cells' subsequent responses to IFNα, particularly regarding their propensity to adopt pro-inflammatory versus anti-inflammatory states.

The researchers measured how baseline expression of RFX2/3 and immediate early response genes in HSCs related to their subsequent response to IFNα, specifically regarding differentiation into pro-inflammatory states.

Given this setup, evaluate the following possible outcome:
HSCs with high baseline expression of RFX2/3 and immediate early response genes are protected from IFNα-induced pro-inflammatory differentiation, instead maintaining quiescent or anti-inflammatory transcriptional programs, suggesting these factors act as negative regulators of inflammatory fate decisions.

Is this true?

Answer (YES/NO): NO